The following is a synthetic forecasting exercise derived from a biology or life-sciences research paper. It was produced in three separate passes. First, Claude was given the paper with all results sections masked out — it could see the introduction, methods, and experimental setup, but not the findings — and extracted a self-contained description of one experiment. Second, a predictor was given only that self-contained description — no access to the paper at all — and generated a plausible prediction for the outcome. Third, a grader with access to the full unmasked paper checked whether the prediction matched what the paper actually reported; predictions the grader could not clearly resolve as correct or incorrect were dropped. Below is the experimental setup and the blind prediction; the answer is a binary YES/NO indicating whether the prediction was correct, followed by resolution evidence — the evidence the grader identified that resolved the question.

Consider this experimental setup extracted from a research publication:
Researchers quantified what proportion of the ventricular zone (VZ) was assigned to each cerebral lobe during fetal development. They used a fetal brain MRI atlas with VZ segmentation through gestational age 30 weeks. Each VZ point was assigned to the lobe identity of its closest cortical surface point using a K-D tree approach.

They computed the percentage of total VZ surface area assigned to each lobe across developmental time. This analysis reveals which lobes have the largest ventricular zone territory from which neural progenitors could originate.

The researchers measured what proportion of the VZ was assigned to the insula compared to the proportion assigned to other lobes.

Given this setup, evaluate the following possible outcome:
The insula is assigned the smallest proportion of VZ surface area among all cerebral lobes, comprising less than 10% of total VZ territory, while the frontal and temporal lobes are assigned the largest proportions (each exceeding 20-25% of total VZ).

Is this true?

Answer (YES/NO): NO